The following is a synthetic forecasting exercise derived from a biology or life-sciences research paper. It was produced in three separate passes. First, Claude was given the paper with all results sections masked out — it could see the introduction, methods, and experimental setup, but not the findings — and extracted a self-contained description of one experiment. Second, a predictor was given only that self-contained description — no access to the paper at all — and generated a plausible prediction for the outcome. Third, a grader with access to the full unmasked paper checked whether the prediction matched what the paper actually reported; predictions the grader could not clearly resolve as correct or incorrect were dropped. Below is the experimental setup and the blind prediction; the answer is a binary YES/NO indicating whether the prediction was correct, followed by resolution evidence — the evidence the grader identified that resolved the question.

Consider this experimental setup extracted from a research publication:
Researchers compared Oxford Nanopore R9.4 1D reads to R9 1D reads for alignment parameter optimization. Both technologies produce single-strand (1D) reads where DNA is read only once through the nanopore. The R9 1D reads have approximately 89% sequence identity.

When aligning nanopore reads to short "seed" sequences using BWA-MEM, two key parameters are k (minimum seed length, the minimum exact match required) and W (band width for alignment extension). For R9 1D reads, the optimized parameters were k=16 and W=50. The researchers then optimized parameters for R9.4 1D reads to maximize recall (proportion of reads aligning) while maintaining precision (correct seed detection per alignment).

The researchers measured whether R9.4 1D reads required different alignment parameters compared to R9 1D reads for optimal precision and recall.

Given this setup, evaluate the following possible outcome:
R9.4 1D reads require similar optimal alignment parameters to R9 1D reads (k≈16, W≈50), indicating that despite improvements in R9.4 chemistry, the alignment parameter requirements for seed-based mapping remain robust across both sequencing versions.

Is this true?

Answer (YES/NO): NO